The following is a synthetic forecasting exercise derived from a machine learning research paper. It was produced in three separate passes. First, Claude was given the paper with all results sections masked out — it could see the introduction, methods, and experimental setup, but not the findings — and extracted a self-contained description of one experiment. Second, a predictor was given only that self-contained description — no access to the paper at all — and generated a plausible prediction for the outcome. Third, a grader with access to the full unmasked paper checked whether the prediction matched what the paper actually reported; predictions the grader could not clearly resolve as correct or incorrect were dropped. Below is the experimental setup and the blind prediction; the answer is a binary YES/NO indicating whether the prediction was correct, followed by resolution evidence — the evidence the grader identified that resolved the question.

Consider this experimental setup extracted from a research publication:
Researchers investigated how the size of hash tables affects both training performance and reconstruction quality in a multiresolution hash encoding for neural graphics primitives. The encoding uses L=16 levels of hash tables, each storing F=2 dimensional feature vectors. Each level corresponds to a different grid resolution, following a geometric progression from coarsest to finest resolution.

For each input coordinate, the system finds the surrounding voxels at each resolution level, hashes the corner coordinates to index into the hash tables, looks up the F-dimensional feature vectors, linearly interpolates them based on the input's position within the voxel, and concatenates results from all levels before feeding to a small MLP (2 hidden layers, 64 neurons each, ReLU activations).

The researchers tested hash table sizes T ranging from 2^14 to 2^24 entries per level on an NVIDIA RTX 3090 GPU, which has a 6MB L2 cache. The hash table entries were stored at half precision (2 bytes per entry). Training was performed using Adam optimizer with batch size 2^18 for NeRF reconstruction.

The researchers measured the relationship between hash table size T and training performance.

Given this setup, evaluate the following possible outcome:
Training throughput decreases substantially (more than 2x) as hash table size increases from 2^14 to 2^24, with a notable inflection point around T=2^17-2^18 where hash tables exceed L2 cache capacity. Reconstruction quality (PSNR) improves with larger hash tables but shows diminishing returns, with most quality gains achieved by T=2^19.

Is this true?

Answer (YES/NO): NO